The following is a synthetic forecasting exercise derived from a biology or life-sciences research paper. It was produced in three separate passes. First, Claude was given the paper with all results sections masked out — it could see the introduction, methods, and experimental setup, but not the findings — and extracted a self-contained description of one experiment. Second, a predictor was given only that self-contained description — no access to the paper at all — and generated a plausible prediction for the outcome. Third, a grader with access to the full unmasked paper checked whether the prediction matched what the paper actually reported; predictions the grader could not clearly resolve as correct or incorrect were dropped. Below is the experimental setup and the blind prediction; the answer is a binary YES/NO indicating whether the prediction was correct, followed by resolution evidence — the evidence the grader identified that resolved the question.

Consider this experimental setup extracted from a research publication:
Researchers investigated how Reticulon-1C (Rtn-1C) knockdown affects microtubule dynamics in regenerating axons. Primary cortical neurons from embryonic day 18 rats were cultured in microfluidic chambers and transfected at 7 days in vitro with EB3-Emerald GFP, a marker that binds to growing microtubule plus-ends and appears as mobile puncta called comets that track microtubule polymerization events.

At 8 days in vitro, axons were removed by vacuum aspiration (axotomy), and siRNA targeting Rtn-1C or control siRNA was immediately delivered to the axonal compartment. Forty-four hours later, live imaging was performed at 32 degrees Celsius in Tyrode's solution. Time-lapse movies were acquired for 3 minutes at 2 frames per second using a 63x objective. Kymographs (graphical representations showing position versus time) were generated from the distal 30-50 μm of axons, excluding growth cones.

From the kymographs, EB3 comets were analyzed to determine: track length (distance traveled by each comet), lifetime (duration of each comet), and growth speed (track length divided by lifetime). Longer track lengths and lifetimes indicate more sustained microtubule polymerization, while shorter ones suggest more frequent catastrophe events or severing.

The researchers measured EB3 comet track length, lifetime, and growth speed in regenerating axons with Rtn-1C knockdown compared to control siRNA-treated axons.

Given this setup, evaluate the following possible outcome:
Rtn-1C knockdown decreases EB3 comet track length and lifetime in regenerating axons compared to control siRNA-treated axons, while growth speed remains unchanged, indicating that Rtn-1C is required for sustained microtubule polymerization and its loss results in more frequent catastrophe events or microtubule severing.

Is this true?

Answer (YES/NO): NO